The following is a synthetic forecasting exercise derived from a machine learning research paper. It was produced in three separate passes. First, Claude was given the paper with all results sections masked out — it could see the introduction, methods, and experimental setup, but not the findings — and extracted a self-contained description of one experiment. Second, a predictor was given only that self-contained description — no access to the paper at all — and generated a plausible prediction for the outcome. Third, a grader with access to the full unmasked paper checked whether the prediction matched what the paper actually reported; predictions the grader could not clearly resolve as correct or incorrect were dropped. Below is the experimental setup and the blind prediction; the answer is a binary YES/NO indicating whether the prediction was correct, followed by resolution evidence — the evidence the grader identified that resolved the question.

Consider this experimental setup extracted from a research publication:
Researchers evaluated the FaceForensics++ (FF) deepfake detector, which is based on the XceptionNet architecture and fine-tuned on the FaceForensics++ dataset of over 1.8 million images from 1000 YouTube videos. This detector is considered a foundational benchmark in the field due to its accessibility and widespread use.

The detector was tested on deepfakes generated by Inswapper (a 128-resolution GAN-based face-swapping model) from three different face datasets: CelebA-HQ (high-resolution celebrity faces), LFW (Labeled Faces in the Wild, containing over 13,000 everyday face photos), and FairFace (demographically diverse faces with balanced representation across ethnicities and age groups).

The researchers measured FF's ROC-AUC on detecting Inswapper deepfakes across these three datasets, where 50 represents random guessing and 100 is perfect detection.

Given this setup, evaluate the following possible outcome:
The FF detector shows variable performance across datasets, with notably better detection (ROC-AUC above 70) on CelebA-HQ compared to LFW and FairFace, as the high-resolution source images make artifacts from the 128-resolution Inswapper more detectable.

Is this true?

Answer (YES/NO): YES